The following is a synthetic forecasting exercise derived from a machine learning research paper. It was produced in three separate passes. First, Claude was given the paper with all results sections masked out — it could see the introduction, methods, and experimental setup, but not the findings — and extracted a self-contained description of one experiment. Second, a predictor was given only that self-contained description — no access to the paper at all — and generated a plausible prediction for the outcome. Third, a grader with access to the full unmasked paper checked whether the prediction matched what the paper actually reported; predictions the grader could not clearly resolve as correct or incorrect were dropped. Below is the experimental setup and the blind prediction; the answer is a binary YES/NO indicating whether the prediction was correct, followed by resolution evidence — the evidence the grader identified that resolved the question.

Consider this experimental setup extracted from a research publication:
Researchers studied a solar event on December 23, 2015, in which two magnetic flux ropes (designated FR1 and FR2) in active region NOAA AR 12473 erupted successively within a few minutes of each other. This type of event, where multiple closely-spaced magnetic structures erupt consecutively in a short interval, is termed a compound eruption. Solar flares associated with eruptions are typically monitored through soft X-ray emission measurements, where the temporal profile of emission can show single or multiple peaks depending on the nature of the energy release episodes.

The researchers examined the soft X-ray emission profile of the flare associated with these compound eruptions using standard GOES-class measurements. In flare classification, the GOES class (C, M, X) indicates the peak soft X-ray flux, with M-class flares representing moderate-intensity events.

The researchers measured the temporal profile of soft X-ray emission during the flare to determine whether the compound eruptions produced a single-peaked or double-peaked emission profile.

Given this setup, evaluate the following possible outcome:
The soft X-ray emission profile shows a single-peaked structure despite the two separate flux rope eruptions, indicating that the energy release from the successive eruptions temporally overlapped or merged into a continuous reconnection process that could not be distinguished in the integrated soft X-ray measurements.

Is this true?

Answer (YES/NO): YES